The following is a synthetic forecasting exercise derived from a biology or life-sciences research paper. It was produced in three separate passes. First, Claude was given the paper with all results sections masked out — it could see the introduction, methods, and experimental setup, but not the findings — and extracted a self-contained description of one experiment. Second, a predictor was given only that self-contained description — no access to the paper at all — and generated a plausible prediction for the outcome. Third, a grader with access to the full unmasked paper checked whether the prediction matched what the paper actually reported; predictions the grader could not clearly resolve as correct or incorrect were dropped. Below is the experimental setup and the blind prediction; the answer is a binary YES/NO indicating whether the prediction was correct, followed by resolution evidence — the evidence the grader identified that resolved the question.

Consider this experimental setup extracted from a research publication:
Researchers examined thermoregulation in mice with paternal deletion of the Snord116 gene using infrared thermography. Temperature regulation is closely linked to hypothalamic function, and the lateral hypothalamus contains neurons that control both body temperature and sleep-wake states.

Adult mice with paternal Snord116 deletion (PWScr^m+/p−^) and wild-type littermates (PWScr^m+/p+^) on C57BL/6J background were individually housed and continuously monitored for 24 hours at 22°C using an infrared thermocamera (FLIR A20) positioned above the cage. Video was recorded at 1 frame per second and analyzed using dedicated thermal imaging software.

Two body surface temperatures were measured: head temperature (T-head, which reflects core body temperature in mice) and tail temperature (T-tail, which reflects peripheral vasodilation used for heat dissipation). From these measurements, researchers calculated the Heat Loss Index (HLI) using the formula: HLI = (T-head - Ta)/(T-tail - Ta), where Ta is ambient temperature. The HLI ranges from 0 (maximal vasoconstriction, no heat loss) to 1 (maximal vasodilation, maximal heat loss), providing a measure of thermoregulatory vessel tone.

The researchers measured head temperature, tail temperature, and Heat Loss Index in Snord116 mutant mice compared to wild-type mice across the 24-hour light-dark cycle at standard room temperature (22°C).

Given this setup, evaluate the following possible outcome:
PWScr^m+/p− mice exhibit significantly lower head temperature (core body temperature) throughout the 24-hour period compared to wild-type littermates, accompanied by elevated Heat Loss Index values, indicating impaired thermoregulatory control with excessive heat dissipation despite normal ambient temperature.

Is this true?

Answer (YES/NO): NO